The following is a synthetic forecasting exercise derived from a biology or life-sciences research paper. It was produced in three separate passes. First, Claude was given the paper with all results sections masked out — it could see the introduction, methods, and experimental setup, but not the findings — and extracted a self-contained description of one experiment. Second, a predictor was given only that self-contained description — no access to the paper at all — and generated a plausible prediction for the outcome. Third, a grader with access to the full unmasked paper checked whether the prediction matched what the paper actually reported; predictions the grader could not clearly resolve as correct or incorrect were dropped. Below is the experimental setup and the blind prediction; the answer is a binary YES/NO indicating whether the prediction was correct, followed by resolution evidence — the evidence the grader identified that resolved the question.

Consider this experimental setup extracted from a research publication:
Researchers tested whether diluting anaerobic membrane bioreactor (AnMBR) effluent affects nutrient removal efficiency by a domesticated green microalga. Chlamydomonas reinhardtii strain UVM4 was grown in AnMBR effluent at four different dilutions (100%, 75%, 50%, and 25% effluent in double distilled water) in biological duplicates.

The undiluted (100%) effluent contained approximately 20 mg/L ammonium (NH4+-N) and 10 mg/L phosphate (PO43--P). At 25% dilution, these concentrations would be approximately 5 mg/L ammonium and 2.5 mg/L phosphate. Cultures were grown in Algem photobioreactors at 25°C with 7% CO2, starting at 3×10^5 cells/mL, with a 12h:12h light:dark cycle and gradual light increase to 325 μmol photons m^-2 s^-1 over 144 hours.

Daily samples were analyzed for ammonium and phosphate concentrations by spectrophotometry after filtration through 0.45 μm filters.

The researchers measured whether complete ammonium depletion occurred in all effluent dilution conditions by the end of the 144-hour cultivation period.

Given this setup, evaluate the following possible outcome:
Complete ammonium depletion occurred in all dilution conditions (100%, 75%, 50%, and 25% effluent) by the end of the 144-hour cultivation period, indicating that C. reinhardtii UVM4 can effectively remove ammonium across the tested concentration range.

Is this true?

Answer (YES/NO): YES